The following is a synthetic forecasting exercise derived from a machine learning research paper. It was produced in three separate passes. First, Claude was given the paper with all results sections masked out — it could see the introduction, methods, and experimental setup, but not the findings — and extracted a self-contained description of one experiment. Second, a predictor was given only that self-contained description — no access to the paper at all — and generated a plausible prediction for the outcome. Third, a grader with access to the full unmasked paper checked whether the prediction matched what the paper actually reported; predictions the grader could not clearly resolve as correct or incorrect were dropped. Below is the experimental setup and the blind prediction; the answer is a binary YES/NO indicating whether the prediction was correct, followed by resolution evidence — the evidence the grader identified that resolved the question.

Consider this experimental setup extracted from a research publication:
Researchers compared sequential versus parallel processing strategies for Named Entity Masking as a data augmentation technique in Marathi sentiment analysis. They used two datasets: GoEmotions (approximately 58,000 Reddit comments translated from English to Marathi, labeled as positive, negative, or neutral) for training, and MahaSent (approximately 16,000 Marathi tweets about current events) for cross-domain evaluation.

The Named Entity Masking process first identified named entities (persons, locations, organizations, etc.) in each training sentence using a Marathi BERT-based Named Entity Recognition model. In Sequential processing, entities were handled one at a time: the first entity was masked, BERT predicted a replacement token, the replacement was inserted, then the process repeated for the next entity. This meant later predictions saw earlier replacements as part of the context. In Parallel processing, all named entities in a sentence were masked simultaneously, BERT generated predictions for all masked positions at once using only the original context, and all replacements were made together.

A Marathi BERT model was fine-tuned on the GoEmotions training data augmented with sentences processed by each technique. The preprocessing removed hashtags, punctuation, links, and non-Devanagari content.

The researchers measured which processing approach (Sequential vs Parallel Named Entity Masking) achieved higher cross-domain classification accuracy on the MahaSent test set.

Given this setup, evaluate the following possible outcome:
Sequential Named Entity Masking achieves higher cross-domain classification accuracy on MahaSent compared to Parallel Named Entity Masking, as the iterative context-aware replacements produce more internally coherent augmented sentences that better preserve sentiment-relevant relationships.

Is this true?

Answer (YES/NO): YES